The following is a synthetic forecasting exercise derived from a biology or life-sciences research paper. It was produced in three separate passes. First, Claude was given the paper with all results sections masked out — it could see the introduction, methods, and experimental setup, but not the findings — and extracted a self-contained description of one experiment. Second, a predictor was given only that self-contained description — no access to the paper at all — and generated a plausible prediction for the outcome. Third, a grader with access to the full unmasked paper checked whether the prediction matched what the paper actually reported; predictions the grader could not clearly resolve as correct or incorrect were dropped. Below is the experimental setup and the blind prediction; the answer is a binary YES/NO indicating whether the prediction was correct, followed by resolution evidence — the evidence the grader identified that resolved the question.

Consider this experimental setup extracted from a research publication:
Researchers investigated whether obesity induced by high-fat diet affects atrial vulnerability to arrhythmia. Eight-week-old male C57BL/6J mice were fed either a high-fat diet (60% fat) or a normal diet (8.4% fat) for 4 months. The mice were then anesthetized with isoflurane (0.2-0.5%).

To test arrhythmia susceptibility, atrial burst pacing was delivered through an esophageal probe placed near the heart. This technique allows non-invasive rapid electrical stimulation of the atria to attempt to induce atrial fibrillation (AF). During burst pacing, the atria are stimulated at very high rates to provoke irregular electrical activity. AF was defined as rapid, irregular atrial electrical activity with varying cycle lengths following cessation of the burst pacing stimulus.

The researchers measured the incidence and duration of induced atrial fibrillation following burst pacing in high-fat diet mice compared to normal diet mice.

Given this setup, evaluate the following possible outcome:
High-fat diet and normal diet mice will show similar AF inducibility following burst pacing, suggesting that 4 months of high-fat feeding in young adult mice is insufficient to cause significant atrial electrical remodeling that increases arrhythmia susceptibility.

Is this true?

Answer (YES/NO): NO